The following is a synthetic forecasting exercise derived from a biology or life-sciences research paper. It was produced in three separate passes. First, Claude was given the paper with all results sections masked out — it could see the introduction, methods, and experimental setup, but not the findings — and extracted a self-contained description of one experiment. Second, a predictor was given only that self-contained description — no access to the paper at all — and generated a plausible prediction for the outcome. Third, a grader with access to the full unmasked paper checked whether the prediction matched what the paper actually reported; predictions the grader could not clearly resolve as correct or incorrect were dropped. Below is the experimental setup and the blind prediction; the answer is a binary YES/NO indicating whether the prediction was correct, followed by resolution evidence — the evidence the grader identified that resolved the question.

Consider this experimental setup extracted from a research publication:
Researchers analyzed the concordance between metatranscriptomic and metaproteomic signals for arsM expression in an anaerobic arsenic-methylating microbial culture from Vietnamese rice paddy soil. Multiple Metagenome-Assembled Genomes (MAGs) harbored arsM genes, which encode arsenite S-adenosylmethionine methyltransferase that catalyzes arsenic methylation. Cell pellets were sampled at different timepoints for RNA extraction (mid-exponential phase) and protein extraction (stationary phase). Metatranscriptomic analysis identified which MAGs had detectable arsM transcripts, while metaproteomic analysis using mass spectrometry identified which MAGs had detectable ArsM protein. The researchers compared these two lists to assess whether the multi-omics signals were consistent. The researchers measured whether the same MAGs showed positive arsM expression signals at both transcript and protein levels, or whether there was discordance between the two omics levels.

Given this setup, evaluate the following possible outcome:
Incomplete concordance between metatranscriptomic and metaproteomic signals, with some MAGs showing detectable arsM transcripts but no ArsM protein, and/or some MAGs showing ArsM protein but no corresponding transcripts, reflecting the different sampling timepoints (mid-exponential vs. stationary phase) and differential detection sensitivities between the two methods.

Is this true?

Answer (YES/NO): YES